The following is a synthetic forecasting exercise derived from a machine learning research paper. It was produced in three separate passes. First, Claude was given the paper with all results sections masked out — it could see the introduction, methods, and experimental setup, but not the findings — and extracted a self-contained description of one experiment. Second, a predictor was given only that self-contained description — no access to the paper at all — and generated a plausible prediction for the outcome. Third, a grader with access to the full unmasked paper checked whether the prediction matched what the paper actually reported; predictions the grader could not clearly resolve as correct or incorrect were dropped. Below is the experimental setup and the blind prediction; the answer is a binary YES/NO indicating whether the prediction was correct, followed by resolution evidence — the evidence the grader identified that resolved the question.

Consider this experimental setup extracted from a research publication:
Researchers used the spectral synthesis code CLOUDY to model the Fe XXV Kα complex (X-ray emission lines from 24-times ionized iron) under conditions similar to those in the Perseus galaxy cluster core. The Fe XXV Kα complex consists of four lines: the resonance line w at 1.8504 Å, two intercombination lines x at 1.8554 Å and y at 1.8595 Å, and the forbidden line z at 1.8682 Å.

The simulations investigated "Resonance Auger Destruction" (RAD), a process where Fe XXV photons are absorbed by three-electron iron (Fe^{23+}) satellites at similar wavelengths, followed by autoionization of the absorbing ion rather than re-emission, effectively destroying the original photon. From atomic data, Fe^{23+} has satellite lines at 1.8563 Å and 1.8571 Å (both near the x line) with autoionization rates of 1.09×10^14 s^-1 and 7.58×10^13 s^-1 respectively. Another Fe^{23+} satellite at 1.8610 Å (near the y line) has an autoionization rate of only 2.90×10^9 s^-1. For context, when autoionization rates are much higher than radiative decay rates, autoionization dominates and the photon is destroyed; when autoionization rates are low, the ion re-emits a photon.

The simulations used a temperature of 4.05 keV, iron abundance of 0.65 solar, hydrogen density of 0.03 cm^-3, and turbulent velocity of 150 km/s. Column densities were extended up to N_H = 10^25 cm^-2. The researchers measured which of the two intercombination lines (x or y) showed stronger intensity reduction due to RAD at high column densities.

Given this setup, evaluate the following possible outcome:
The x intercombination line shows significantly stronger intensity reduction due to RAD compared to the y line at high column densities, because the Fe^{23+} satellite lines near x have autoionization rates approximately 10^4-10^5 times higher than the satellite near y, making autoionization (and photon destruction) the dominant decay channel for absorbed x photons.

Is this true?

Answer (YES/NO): YES